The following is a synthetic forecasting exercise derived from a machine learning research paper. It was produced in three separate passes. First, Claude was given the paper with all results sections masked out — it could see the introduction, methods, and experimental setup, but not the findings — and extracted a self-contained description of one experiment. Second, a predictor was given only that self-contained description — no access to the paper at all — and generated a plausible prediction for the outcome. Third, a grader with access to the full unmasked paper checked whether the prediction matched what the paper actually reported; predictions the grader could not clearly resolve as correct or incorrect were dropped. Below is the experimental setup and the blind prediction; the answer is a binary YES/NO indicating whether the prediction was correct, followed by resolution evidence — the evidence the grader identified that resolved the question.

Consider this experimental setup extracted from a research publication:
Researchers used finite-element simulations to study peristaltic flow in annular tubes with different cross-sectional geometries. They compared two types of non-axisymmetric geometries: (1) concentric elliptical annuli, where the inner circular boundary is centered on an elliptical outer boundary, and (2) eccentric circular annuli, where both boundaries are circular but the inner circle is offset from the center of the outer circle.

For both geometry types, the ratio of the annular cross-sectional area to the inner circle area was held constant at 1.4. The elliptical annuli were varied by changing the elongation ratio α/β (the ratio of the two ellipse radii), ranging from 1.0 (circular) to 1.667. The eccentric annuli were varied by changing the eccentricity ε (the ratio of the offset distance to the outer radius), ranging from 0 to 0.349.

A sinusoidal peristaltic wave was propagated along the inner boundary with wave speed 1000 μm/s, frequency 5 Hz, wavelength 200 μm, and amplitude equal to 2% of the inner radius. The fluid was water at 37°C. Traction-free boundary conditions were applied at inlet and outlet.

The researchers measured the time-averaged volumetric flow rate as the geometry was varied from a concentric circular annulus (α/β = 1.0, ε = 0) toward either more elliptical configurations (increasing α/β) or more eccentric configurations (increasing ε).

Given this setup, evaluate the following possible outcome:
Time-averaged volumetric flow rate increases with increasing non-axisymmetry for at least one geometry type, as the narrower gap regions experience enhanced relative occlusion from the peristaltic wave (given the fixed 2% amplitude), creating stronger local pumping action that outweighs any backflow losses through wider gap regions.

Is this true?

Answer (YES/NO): NO